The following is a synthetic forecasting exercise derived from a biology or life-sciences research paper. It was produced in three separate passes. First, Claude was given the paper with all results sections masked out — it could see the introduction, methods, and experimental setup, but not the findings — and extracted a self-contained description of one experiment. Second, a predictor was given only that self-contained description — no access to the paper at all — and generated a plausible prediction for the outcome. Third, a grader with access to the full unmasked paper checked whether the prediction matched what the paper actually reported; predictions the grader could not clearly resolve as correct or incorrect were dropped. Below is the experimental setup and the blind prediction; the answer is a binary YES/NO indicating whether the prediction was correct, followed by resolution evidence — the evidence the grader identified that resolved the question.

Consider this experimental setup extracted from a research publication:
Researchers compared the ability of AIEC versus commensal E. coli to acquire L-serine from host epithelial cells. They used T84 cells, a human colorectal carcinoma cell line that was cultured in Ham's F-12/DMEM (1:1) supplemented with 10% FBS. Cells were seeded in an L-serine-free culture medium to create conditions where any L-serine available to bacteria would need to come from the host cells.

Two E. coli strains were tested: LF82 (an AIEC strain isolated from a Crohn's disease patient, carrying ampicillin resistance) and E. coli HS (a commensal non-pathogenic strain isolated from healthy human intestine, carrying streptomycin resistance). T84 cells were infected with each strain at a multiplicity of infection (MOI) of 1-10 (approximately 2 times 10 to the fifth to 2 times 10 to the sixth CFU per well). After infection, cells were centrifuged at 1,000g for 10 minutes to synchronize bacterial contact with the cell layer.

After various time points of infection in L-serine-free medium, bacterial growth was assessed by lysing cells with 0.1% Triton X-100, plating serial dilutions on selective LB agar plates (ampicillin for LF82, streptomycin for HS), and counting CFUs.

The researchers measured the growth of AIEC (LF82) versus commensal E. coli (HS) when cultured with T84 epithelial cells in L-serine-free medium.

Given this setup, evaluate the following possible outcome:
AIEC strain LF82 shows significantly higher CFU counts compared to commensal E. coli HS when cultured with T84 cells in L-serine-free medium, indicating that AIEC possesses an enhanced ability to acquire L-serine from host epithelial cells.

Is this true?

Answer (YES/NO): YES